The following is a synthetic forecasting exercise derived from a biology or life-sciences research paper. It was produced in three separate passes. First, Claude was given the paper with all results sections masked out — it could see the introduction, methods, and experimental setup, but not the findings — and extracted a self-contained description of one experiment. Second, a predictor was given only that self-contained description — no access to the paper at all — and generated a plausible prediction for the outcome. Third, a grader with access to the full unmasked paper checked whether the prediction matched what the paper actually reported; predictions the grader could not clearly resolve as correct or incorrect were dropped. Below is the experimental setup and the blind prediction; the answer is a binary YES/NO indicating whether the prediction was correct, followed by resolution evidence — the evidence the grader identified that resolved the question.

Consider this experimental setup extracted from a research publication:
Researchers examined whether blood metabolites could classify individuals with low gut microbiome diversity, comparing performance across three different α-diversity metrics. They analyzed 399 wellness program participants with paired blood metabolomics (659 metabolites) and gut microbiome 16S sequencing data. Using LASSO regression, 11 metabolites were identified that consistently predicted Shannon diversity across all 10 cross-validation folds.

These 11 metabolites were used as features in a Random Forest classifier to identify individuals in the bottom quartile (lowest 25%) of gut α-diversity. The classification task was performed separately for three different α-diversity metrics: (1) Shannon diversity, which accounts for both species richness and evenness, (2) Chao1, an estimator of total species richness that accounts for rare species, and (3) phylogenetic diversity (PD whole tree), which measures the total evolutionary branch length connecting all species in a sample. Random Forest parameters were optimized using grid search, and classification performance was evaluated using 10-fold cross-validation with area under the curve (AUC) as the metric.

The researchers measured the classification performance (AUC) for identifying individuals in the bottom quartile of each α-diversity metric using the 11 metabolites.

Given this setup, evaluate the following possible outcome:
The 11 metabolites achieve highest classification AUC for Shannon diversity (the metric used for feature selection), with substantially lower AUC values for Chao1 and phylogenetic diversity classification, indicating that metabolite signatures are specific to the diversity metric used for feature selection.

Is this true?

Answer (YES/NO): NO